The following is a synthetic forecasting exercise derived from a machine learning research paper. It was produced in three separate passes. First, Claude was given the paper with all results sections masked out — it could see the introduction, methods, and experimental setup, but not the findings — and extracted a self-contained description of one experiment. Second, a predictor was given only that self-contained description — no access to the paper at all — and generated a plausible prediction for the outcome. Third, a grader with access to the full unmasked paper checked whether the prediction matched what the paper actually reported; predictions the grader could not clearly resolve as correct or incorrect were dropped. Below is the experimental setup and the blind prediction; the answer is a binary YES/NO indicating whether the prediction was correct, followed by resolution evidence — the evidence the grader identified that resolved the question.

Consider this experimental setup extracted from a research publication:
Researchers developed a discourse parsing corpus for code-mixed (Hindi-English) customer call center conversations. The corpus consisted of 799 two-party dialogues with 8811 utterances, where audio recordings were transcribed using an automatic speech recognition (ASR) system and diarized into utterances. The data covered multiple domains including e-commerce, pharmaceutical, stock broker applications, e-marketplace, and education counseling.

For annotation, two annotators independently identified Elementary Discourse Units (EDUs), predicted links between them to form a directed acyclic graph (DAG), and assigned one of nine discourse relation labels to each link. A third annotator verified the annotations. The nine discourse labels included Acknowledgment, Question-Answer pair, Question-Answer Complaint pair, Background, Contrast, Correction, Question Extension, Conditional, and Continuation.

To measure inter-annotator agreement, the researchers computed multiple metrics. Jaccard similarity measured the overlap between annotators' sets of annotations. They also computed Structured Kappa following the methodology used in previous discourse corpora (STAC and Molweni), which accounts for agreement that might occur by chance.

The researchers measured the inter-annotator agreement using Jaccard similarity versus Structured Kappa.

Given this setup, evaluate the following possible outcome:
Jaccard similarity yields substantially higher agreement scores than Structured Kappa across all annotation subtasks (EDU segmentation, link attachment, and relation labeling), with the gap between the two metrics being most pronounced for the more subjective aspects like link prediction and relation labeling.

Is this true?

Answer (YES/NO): NO